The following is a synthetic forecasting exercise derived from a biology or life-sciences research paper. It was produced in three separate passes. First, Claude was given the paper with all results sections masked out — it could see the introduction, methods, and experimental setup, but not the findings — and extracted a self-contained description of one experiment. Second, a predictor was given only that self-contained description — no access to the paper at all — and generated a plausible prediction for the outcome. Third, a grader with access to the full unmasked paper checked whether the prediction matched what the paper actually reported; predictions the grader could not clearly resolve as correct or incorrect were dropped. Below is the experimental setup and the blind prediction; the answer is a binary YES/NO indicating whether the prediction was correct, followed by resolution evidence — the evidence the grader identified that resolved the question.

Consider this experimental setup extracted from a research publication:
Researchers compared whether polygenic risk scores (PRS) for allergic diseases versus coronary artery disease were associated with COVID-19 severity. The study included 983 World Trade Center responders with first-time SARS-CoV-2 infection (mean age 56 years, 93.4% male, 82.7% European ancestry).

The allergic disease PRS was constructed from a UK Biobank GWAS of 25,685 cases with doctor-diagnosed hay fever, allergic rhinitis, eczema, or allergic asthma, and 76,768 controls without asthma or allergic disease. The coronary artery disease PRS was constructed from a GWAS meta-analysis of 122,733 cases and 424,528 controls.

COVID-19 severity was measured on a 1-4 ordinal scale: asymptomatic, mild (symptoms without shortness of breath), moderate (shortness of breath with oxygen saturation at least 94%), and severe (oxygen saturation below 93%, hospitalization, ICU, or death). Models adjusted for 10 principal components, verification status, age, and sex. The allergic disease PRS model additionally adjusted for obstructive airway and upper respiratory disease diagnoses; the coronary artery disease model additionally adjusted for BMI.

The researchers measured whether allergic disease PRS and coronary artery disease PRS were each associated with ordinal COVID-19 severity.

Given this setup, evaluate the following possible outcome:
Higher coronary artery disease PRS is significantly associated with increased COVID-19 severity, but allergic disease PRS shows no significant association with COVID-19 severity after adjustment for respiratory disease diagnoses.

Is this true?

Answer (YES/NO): NO